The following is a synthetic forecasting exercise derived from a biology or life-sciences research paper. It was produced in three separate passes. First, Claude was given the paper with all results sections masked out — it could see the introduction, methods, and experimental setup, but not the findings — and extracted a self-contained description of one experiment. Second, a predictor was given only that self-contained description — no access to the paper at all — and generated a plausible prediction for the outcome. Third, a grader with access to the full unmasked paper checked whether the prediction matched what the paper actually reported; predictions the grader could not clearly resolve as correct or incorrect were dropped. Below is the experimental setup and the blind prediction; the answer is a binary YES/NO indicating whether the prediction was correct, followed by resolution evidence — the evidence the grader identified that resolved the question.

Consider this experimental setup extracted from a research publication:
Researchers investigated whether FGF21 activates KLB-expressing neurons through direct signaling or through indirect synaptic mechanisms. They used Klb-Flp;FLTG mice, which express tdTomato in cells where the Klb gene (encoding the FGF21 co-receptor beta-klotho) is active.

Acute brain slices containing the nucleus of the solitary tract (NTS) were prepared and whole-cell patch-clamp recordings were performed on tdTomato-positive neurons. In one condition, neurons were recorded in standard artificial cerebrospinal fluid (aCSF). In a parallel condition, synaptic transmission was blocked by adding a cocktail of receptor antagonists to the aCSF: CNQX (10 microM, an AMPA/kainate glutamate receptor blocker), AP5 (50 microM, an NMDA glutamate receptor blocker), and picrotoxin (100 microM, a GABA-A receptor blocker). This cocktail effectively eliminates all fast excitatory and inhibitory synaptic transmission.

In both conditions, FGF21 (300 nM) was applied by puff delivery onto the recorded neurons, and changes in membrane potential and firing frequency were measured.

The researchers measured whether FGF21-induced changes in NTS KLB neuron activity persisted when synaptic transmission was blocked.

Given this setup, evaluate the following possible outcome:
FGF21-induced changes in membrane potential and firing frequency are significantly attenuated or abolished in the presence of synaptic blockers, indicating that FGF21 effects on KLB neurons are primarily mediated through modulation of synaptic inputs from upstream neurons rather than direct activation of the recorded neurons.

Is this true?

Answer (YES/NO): NO